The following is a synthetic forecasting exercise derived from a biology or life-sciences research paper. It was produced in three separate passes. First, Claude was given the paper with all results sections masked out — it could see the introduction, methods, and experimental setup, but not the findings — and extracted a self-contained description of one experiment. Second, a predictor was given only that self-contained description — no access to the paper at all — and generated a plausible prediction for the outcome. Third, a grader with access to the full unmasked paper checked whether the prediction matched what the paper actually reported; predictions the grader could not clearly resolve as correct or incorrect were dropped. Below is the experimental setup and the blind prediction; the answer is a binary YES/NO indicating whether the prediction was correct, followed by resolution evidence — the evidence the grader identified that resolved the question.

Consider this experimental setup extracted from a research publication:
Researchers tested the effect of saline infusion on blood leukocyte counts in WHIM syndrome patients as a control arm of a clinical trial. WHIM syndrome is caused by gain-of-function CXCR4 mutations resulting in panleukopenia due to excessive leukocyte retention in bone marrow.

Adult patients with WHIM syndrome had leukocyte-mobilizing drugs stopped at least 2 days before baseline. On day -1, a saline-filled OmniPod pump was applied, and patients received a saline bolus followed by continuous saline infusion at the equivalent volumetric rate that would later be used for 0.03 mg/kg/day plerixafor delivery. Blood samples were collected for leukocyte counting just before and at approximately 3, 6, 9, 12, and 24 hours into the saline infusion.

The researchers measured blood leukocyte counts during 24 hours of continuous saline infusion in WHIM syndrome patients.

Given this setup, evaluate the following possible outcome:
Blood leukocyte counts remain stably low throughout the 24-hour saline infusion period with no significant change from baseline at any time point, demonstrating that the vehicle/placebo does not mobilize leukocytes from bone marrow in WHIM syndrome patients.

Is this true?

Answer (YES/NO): NO